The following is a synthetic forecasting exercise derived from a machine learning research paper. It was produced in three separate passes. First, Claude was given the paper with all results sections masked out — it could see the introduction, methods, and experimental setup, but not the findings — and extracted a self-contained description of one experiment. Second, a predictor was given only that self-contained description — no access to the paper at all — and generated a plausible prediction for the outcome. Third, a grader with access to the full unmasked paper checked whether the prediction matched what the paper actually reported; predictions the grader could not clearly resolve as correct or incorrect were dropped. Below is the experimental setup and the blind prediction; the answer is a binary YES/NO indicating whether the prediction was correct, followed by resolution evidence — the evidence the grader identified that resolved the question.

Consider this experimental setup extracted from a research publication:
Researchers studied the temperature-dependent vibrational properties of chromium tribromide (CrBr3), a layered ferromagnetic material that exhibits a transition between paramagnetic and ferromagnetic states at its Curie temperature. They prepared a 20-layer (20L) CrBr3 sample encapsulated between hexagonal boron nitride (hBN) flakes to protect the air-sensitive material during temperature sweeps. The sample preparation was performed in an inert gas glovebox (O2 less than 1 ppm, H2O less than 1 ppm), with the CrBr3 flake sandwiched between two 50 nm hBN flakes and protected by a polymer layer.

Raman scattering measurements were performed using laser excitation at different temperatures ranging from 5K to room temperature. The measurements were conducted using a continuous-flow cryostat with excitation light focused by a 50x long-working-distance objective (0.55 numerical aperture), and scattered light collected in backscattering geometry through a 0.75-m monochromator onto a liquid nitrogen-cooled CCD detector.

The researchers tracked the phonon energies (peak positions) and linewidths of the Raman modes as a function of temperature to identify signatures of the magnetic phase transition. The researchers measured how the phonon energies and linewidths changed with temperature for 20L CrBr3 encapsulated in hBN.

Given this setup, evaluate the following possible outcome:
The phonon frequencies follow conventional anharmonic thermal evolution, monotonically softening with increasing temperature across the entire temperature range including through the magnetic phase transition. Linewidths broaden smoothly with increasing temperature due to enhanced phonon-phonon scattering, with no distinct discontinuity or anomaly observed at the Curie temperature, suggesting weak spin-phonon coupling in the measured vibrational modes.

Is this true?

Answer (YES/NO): NO